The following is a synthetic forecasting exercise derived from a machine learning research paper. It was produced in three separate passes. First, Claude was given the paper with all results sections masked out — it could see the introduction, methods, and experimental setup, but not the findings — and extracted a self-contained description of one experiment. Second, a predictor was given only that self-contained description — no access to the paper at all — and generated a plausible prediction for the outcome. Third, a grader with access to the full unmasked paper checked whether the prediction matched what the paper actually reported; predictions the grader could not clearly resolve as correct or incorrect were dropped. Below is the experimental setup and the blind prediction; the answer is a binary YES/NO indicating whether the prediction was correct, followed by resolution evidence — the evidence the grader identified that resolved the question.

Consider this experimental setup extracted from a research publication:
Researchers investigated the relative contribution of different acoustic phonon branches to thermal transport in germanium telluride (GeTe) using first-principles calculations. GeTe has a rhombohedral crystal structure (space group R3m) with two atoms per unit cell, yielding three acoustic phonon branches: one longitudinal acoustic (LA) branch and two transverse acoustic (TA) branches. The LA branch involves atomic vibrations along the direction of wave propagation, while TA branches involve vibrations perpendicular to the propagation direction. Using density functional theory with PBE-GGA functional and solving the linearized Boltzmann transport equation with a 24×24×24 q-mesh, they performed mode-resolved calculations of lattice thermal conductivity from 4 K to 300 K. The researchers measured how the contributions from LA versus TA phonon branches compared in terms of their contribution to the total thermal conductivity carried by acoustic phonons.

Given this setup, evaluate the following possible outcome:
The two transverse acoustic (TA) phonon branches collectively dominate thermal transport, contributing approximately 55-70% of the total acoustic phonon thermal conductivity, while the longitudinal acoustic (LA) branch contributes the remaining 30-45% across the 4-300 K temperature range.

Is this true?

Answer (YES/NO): NO